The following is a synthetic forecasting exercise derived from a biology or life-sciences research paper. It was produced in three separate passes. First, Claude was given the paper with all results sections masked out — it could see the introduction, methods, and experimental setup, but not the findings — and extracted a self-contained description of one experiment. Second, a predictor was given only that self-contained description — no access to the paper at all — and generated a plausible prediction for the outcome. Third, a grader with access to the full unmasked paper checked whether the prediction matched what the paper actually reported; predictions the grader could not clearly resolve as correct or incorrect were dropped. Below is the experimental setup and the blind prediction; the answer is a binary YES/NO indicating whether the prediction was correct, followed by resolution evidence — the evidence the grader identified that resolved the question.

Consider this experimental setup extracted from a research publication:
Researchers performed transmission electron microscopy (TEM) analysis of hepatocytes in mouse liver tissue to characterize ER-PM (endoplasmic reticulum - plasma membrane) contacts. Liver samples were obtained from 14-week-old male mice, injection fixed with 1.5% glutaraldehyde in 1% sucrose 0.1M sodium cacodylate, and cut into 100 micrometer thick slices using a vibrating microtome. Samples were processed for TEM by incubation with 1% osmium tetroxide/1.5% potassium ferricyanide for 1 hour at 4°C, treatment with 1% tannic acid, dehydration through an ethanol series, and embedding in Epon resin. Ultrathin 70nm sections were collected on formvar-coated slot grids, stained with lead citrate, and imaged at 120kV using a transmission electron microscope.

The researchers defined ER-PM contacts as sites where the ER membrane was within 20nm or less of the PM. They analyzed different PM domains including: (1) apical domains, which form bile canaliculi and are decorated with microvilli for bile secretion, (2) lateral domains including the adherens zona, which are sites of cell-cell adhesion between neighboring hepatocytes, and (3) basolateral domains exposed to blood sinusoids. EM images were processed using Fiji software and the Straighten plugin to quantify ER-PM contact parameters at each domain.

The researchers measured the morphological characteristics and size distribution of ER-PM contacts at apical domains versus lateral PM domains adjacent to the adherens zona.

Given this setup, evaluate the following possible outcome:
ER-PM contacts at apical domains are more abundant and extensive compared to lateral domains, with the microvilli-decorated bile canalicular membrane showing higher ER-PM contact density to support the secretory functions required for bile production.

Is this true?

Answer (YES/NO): NO